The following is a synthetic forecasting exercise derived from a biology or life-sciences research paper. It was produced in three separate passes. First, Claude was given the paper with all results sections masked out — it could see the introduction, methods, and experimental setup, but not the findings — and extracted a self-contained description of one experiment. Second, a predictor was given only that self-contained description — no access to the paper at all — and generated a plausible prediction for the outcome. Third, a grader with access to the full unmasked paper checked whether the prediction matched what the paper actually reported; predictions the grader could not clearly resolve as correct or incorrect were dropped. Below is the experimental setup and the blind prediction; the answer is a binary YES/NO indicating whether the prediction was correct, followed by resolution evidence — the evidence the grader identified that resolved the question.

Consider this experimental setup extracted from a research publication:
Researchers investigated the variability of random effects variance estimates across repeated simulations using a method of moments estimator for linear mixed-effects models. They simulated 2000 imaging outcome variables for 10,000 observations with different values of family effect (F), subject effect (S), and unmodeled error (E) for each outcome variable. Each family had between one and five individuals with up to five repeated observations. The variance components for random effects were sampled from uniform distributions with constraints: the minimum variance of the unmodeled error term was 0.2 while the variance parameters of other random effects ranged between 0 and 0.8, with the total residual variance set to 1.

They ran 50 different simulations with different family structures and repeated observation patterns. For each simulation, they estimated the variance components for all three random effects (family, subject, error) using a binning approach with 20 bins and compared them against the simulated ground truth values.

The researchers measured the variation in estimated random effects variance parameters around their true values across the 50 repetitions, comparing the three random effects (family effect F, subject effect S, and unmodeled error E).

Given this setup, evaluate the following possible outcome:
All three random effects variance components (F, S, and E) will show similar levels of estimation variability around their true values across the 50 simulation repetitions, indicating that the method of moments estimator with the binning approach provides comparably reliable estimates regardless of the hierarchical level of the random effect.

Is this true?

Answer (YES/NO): NO